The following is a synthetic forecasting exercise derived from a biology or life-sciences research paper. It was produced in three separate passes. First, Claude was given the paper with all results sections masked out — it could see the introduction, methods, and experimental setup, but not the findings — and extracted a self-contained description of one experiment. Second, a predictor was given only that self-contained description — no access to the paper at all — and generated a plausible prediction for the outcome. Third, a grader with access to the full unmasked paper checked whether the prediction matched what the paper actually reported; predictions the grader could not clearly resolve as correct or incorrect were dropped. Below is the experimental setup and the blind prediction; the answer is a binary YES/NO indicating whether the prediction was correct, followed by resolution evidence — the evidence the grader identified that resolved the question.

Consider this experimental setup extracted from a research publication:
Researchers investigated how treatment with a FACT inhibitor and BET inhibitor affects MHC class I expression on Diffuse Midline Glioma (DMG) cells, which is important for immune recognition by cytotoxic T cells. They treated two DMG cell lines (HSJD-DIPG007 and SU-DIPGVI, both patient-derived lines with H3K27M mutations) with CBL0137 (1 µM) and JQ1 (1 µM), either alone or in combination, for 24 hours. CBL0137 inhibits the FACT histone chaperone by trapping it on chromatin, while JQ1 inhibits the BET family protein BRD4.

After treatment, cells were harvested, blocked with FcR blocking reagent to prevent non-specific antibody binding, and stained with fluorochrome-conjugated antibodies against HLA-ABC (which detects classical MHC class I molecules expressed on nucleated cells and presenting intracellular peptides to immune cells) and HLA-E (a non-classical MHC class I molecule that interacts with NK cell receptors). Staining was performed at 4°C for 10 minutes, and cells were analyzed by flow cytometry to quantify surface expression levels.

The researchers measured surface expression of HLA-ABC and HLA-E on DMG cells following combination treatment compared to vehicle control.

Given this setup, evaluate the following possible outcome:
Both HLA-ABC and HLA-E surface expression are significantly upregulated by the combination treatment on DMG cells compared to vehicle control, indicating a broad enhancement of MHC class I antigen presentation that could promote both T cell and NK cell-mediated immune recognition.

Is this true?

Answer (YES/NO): YES